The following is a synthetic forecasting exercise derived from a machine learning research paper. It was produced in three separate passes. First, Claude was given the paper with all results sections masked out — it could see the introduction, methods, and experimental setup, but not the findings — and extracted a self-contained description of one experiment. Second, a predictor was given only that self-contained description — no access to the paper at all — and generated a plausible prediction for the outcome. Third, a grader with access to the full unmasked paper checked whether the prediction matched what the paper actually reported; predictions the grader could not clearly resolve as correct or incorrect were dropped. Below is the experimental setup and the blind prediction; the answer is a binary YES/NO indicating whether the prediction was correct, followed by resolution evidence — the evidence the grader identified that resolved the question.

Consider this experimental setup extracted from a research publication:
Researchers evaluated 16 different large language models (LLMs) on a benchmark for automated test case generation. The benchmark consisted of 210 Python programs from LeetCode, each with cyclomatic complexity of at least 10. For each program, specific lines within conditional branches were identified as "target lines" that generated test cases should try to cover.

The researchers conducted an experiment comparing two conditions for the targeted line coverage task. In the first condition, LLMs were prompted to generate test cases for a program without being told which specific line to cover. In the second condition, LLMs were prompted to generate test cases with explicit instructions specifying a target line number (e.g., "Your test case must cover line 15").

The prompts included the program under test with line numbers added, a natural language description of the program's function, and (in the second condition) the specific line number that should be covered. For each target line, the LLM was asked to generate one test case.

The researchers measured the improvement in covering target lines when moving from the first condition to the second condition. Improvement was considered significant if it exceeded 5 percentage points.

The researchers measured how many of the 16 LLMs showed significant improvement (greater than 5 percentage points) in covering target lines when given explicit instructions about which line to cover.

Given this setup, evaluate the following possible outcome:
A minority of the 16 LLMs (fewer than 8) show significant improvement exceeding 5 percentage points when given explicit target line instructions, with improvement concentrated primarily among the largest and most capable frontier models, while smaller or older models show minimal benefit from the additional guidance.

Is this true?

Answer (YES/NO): YES